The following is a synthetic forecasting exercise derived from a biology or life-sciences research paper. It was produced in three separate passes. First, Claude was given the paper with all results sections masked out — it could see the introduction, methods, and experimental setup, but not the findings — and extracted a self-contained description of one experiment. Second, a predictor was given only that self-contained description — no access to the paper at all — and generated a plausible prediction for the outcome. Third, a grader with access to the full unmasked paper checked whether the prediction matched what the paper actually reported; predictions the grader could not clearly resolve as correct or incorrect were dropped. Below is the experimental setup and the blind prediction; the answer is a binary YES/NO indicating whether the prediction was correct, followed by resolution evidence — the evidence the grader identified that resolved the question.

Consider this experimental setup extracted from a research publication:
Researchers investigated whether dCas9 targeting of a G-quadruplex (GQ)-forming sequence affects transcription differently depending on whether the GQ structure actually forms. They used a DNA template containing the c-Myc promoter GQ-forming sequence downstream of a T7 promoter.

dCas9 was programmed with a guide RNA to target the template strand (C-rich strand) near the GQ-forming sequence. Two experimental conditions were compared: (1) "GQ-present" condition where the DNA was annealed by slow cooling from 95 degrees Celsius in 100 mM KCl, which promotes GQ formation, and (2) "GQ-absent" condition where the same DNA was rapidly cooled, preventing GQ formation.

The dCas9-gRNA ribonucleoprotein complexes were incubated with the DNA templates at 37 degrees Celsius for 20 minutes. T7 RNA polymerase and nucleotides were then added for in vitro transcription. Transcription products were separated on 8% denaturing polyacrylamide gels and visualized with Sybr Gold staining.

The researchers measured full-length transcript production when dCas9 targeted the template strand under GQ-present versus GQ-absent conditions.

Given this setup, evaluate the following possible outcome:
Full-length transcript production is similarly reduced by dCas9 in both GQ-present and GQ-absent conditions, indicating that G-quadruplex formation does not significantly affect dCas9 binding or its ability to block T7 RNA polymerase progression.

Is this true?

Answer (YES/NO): NO